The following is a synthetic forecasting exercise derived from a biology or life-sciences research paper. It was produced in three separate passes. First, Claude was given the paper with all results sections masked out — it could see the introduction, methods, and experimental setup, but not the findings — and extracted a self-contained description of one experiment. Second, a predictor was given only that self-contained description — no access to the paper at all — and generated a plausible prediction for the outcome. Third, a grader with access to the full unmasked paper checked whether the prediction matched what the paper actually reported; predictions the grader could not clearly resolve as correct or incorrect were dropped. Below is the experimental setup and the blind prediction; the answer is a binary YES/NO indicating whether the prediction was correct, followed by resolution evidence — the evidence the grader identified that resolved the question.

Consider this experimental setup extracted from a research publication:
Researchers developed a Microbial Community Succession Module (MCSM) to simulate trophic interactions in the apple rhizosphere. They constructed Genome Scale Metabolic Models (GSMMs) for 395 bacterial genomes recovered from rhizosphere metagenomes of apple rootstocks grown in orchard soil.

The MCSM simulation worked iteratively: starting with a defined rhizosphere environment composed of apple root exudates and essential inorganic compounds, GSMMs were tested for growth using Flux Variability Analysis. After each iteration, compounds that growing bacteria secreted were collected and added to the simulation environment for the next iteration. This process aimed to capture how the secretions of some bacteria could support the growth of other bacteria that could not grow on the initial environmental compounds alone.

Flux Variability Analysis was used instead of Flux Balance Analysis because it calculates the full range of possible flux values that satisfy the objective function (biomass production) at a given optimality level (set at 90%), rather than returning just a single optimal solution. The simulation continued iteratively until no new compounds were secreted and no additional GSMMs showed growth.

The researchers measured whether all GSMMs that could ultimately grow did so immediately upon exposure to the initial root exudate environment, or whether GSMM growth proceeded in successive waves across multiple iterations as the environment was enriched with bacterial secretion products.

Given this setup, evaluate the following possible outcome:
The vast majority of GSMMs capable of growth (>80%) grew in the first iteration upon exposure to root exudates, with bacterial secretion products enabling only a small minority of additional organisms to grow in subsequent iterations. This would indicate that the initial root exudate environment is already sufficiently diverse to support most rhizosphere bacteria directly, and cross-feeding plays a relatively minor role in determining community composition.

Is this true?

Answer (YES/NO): NO